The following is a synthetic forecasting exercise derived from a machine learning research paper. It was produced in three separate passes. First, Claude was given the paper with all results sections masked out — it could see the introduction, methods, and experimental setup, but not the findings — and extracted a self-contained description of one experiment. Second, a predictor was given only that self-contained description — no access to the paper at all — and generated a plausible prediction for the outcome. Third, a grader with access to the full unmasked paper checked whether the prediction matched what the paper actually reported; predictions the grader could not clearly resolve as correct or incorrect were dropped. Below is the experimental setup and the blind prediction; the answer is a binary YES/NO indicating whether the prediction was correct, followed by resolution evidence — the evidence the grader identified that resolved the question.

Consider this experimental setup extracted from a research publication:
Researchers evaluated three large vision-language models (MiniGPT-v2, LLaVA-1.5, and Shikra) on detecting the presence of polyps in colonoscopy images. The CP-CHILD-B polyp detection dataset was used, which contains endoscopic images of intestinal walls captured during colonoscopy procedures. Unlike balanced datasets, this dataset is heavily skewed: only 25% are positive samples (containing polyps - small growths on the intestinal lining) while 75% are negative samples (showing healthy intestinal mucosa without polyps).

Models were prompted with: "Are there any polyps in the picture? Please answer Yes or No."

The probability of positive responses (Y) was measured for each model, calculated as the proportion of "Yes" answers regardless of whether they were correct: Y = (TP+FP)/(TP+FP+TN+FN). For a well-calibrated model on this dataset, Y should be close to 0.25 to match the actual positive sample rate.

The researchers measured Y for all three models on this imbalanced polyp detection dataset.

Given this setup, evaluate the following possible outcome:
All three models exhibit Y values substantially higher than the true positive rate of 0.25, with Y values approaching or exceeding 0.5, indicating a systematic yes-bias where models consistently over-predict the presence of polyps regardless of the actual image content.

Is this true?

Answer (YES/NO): YES